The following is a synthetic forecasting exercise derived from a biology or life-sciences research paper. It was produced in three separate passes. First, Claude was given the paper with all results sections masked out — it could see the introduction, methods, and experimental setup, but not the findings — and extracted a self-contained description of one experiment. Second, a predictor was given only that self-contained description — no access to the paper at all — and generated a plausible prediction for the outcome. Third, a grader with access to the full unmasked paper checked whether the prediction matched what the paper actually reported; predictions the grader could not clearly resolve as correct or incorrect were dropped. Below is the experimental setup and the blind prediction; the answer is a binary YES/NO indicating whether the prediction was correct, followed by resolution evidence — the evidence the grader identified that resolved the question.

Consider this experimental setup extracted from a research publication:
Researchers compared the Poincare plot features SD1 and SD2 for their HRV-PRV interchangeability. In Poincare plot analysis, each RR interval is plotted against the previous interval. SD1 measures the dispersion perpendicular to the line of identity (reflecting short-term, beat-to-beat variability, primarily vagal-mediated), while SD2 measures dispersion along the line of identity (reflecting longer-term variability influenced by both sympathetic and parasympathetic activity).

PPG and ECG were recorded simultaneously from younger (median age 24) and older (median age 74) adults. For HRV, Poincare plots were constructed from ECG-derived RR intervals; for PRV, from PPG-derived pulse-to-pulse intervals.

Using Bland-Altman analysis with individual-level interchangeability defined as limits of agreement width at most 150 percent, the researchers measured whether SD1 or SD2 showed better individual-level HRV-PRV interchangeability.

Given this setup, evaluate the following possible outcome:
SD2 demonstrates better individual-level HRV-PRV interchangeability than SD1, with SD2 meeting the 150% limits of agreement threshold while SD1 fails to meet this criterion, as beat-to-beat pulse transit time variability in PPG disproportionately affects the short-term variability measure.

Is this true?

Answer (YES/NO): YES